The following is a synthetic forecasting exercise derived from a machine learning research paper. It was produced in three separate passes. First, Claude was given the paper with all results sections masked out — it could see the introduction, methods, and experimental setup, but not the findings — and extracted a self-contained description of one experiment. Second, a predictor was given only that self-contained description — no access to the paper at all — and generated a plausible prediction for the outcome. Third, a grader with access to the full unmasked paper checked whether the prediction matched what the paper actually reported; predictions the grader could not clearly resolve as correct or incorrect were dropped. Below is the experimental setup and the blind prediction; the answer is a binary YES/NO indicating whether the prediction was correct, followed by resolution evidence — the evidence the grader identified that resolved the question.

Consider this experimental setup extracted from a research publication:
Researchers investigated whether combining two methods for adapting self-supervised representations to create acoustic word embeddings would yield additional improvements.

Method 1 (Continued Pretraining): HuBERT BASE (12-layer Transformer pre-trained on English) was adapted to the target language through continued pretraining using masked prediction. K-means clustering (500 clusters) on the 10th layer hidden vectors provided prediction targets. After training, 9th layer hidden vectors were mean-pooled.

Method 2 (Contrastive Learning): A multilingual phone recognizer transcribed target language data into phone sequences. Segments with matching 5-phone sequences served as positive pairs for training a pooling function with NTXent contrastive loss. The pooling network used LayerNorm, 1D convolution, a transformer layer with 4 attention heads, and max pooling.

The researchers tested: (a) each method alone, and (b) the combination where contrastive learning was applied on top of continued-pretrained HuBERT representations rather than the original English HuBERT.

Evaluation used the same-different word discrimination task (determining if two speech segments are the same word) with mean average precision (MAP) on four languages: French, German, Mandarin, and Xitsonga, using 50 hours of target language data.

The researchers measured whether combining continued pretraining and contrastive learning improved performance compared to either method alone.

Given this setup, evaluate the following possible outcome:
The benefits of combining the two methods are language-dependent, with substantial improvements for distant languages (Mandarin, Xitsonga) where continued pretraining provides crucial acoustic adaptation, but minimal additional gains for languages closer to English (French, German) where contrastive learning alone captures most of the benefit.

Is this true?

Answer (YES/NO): NO